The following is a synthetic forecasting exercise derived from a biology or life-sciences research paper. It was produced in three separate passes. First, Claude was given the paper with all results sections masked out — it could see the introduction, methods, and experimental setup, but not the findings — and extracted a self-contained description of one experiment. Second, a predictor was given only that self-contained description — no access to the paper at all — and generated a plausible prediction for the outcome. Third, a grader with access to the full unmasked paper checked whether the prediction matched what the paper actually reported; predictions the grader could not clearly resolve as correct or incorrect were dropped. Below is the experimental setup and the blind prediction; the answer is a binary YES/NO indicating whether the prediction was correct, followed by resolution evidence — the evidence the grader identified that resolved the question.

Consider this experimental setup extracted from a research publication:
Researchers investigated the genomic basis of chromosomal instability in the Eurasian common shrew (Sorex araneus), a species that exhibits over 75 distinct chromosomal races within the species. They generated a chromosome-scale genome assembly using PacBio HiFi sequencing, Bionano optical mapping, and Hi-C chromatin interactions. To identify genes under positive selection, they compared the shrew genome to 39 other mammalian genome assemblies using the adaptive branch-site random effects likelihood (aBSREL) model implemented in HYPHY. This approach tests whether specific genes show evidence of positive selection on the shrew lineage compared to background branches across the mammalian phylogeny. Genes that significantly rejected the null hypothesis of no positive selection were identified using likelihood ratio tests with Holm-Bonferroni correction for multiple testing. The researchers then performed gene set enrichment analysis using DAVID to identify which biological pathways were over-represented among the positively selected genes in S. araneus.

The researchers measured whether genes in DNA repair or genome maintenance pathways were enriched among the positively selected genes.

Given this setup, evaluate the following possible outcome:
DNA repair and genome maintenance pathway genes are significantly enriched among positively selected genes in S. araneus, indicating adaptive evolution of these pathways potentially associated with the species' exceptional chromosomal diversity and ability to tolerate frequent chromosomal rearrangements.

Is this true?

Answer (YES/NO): YES